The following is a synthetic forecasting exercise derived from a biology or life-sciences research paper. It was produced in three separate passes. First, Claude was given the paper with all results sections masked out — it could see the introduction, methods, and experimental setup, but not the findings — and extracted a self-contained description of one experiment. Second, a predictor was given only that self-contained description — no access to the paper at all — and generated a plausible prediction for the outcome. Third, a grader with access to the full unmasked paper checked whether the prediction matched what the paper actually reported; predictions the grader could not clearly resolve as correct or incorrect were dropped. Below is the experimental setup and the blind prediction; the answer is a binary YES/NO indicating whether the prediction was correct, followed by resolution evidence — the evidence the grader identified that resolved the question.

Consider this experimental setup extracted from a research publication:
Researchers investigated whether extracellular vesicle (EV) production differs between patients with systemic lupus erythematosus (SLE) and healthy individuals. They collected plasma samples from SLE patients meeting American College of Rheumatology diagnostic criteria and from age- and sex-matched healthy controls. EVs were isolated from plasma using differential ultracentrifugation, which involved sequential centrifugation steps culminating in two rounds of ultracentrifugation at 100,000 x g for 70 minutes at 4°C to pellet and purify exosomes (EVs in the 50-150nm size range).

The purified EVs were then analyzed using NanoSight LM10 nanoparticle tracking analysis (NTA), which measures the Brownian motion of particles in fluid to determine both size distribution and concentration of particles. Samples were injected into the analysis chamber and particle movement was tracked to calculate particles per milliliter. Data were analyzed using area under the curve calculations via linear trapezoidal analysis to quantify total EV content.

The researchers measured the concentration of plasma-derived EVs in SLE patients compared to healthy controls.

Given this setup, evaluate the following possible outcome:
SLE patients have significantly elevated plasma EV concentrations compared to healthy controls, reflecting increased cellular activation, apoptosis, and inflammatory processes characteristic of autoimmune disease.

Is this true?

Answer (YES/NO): YES